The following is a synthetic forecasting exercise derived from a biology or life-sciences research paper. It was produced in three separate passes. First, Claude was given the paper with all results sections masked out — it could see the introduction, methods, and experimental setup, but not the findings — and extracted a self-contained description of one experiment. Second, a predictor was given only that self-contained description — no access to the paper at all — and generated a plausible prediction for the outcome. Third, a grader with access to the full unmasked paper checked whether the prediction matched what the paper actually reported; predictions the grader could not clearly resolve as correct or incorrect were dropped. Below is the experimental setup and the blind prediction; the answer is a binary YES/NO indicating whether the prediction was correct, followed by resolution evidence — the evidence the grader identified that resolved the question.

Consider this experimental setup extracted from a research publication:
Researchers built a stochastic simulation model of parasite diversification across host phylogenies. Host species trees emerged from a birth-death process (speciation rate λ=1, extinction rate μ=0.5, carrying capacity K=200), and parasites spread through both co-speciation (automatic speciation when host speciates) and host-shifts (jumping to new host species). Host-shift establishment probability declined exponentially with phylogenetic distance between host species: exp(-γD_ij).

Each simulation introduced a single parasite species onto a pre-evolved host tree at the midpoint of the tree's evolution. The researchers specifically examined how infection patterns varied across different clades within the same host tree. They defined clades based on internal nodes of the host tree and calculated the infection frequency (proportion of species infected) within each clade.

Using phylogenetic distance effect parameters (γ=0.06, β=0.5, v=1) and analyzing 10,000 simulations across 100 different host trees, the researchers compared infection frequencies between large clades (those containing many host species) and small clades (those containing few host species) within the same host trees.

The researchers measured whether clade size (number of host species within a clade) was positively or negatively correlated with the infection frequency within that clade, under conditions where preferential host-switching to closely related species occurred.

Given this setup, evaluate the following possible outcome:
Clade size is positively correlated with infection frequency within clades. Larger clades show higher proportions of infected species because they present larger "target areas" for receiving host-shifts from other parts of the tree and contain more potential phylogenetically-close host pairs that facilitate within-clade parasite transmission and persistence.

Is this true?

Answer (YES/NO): YES